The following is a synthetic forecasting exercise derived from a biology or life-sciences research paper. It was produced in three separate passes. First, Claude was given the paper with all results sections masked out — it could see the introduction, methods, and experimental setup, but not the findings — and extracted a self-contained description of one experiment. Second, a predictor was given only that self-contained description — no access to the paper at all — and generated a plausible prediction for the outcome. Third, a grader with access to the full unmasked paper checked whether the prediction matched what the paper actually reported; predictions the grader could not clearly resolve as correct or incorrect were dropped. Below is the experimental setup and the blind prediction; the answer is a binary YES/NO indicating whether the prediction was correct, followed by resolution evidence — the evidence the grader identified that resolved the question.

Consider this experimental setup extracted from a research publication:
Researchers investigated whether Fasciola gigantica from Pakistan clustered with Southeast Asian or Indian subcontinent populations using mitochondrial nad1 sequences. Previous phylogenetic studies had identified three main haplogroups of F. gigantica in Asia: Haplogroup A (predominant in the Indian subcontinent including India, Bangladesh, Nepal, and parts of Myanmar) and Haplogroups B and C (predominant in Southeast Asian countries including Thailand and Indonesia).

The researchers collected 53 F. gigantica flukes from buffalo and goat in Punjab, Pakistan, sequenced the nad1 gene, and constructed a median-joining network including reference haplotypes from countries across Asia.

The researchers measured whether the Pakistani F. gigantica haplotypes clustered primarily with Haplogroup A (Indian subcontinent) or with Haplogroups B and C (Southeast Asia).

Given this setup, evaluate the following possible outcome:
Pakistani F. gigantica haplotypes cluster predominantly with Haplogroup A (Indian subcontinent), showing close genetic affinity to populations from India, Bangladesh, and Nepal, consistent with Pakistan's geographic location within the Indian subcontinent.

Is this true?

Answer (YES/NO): YES